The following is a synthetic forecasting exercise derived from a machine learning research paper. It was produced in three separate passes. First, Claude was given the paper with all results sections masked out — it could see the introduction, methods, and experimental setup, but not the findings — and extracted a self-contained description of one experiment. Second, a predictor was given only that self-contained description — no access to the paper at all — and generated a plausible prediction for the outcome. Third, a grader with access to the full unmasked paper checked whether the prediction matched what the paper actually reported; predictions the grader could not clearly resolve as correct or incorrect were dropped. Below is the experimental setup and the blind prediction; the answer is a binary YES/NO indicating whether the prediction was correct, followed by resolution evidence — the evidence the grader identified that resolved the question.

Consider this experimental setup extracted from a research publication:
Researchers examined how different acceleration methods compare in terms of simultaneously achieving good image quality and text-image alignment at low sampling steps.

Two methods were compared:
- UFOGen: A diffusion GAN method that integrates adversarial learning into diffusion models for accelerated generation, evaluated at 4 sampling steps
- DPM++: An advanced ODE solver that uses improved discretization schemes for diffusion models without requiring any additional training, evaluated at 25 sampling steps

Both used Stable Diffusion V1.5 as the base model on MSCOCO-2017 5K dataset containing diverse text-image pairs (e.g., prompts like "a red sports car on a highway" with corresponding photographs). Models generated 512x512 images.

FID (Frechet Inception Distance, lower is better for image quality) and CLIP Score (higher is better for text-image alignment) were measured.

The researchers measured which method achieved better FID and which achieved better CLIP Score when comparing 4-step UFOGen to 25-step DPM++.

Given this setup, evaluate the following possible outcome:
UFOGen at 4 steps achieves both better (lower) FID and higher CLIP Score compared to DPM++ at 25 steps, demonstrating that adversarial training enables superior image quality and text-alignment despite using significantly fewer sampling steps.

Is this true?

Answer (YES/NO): NO